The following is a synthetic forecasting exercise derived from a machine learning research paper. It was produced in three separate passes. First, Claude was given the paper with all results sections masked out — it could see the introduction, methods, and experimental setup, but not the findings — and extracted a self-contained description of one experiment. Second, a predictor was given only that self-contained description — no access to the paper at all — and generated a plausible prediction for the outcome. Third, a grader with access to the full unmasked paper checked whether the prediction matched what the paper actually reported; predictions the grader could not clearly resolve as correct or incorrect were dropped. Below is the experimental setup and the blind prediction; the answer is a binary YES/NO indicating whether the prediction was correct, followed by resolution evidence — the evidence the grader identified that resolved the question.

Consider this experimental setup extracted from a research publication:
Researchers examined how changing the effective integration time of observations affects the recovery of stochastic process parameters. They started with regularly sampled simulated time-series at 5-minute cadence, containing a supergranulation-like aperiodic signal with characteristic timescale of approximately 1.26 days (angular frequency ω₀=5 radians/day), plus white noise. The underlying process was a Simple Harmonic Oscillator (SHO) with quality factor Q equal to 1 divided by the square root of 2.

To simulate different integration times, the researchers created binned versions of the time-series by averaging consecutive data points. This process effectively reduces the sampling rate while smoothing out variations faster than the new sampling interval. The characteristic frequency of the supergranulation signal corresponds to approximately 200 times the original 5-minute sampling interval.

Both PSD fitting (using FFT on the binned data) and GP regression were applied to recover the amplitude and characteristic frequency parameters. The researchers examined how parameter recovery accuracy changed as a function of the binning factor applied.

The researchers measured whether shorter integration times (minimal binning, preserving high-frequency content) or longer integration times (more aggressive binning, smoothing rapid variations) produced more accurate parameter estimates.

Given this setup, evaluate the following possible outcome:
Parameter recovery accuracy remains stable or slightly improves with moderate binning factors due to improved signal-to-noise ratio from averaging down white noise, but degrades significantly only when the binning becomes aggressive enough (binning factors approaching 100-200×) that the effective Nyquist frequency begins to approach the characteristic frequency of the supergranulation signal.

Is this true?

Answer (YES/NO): NO